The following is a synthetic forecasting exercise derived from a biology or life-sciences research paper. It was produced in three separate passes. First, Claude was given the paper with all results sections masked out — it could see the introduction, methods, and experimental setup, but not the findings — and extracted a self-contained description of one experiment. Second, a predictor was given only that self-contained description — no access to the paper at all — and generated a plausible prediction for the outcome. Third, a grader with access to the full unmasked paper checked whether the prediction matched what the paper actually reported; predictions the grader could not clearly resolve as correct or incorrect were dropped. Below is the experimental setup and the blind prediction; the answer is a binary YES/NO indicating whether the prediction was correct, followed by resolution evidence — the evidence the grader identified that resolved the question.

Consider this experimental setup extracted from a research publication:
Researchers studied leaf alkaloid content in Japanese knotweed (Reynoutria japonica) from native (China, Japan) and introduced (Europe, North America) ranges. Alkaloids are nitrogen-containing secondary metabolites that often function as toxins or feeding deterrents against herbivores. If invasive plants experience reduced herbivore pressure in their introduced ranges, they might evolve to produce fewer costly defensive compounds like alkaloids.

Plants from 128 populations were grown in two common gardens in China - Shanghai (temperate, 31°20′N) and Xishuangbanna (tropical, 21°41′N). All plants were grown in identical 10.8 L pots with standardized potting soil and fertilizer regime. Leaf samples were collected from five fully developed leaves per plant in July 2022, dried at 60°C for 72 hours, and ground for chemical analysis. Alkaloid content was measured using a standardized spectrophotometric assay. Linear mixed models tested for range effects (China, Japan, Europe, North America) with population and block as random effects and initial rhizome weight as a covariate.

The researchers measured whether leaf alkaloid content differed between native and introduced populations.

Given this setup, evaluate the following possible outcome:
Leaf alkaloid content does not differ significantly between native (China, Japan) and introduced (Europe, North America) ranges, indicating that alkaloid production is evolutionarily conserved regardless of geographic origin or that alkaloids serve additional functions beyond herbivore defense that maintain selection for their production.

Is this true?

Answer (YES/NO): YES